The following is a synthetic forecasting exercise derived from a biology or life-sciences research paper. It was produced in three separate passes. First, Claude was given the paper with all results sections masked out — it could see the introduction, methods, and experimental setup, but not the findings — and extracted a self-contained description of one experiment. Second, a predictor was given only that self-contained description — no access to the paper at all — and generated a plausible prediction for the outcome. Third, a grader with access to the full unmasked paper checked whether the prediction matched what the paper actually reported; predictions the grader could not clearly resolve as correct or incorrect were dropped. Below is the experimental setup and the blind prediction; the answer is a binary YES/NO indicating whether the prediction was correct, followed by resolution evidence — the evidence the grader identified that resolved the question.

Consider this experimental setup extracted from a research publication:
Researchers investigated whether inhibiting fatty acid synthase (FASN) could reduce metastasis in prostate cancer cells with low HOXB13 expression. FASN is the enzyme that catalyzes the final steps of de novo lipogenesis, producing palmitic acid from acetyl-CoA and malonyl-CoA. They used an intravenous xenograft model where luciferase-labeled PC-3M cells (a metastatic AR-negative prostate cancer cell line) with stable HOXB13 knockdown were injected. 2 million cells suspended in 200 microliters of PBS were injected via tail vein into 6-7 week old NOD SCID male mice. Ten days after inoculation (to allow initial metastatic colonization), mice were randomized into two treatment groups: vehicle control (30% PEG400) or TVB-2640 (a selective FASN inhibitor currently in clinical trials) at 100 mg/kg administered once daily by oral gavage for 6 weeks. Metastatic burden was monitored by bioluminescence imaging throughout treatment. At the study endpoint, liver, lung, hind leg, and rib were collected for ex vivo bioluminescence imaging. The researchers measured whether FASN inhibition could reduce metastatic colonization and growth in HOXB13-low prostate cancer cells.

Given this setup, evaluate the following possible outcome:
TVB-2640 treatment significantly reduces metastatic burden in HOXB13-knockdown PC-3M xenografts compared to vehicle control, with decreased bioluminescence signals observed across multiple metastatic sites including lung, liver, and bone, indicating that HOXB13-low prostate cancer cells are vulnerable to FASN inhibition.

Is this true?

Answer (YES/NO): YES